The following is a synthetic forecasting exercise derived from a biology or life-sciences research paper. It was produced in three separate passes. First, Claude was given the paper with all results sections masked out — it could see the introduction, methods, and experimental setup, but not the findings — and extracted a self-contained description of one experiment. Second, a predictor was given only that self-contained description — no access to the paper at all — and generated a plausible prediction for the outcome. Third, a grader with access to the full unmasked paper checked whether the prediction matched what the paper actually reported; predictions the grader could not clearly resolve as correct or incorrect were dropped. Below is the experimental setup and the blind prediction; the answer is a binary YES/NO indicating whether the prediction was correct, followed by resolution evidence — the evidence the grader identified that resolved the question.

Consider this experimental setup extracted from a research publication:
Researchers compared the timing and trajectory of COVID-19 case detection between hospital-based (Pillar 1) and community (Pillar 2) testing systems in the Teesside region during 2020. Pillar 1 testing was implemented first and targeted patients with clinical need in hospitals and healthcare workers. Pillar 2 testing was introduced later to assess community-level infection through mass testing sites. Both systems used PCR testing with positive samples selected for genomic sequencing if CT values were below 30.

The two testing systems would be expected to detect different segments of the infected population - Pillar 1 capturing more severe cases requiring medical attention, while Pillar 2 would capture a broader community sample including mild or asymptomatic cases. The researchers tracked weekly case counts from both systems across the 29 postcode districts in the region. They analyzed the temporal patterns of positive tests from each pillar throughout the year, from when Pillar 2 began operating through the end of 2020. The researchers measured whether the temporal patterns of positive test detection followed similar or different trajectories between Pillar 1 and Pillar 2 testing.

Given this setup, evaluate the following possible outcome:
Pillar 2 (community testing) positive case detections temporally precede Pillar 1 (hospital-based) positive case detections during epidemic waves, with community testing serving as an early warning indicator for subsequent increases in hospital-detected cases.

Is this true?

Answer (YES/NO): NO